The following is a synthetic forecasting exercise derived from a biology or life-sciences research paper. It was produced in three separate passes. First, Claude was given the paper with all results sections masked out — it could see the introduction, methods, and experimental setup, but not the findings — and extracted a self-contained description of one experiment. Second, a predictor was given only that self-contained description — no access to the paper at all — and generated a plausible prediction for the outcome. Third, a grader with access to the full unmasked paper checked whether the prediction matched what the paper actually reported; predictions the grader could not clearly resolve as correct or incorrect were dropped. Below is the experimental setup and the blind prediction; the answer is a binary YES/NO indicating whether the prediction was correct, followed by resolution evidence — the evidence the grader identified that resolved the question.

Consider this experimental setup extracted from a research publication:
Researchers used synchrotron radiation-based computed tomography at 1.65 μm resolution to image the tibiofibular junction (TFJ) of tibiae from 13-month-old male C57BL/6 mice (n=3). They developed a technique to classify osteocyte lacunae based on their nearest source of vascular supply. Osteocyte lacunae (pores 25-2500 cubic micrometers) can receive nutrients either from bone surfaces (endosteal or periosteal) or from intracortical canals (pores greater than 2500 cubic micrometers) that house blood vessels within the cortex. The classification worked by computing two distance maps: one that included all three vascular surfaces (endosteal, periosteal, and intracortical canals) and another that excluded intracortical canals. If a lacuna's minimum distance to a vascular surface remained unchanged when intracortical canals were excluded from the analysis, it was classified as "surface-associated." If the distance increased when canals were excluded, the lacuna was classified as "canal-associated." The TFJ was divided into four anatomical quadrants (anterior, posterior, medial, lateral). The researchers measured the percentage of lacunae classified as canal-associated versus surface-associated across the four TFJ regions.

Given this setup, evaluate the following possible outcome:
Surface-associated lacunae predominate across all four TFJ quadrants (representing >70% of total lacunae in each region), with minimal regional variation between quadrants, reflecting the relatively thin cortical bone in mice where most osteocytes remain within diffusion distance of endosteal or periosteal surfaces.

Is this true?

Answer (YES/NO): NO